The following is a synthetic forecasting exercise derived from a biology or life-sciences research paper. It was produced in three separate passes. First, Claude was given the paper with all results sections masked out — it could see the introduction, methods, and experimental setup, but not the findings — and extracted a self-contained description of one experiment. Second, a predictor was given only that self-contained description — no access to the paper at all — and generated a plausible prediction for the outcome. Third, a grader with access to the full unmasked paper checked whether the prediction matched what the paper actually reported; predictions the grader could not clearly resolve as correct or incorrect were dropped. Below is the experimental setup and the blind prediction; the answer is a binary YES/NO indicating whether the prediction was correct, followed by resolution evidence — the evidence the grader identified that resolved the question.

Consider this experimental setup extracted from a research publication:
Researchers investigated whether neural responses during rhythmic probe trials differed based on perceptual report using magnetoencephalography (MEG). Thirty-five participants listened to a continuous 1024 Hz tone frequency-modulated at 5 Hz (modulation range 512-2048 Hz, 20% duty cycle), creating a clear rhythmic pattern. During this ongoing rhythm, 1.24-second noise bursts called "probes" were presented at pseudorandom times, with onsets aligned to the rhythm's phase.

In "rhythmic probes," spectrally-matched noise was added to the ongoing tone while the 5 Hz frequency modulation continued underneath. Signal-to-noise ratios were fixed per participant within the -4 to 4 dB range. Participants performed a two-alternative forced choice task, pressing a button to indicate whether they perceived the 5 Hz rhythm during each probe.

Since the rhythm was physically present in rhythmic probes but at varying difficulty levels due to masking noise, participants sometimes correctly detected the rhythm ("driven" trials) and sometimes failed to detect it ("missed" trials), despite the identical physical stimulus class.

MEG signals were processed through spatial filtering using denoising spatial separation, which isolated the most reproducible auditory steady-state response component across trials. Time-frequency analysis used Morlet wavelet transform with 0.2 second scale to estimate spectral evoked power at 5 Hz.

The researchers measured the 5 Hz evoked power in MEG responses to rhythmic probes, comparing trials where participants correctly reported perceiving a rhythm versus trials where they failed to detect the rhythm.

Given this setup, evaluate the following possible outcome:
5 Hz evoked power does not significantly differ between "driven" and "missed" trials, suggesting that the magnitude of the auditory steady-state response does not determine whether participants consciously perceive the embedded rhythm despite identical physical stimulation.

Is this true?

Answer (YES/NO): NO